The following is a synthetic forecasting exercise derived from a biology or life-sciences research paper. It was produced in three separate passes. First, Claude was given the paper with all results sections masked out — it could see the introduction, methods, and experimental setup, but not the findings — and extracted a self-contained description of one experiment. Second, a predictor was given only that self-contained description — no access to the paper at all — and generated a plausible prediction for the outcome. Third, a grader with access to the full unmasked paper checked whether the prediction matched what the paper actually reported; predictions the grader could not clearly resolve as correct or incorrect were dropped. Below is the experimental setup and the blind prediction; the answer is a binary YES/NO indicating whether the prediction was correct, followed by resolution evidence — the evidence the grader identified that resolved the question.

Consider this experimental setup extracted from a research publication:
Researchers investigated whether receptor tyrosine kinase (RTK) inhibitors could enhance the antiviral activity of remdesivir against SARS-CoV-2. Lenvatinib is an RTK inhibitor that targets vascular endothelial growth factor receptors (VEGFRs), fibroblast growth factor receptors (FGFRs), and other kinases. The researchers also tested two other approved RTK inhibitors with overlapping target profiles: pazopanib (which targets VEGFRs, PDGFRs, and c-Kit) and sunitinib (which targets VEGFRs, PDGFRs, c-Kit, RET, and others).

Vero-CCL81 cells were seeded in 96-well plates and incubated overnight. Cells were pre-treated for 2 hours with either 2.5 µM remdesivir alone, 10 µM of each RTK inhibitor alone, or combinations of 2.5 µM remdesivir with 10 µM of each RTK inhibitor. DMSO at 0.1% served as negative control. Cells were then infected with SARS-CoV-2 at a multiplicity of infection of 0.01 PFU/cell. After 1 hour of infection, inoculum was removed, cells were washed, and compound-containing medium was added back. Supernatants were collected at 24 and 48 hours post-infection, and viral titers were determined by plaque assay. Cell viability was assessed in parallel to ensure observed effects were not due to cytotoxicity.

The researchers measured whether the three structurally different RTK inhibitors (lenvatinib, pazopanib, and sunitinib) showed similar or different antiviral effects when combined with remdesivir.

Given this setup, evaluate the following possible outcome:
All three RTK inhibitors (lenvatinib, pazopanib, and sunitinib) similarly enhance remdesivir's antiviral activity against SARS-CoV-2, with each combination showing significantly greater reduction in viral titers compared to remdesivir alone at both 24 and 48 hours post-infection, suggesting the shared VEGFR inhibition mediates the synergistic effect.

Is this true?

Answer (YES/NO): NO